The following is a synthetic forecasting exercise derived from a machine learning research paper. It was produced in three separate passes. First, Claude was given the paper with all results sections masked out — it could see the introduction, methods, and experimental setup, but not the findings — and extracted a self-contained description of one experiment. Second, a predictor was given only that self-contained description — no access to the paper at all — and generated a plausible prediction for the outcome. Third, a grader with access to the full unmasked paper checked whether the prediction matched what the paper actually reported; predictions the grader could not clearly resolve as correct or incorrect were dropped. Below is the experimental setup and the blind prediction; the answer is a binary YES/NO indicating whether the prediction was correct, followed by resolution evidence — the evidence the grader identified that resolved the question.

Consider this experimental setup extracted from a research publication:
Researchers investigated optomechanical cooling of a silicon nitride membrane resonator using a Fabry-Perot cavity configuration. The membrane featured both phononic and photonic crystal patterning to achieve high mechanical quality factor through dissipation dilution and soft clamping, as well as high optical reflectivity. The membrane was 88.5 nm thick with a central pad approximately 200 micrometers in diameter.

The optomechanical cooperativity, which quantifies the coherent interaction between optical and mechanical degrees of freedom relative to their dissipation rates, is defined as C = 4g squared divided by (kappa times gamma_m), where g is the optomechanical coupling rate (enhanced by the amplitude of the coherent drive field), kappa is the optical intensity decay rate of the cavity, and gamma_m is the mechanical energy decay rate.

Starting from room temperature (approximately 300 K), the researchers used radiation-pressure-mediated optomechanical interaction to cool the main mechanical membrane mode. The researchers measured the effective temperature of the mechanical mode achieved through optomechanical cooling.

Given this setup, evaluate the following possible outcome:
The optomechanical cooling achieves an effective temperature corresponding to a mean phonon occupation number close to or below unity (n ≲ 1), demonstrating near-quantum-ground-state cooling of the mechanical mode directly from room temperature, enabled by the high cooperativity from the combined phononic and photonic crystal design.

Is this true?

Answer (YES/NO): NO